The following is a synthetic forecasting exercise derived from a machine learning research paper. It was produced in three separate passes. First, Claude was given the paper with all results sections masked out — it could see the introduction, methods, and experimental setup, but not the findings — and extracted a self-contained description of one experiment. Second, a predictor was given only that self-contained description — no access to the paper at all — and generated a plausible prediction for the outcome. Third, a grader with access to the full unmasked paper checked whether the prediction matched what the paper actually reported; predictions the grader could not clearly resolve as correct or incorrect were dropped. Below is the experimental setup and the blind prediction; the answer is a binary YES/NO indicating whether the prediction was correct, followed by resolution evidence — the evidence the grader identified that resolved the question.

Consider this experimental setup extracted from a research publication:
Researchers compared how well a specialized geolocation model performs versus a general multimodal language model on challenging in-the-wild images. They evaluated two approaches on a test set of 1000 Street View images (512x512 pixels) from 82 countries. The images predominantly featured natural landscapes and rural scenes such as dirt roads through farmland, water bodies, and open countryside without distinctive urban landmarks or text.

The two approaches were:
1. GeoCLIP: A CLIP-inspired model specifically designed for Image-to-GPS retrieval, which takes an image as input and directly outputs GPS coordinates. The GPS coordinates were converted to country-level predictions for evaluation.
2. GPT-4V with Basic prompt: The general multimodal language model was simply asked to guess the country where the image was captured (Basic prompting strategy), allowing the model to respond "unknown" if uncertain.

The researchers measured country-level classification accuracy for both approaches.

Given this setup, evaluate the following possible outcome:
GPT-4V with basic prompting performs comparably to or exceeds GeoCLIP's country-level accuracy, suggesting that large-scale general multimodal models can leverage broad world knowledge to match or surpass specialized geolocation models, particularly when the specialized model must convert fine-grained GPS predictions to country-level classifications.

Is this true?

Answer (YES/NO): NO